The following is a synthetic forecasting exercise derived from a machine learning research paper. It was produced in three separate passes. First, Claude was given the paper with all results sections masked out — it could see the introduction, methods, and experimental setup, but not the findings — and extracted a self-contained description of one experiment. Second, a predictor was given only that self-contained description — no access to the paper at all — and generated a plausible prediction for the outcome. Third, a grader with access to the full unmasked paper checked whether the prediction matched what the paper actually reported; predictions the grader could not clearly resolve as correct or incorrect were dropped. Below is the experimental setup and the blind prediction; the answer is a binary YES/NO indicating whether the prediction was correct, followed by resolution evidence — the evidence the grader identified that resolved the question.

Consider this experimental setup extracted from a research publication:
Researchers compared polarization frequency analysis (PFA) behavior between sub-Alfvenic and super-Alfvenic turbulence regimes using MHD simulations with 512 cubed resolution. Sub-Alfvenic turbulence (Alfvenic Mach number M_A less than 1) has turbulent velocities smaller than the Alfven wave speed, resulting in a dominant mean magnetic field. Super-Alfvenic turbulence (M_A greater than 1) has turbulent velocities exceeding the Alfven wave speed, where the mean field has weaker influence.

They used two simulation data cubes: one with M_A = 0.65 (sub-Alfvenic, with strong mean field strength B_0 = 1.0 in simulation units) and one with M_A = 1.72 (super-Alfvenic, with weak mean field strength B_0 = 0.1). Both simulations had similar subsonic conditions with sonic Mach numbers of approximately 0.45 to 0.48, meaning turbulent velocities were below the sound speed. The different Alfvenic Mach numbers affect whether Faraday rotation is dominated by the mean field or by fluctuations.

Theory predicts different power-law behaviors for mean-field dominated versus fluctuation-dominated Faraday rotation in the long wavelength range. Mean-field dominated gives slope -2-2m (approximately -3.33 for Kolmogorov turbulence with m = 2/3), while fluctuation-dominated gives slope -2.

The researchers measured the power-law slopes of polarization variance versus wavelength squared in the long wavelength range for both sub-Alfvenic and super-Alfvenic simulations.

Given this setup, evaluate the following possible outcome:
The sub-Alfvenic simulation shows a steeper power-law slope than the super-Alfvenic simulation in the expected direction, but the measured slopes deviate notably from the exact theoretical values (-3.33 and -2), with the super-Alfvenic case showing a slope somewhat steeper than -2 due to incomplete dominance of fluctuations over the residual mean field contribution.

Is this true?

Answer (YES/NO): NO